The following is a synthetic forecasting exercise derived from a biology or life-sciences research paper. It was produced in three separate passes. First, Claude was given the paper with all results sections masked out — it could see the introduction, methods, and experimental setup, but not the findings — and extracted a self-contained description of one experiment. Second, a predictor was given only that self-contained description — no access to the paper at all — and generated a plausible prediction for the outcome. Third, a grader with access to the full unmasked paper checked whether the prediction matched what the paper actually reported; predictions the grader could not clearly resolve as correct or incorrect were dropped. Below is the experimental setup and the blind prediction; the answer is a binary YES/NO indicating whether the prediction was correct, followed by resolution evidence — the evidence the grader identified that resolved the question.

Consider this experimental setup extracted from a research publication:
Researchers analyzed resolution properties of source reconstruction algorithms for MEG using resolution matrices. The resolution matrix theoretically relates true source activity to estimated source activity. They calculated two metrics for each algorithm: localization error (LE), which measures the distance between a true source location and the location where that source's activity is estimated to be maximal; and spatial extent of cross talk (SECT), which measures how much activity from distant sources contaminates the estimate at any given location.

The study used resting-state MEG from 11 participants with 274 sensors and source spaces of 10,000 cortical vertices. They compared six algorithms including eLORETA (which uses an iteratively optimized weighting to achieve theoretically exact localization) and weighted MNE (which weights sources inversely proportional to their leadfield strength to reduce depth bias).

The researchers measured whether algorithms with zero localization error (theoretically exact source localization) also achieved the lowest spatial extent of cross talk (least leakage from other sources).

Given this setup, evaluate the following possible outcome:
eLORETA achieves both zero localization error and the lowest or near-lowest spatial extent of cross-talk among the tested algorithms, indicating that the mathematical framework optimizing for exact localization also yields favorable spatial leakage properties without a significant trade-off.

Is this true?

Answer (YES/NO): NO